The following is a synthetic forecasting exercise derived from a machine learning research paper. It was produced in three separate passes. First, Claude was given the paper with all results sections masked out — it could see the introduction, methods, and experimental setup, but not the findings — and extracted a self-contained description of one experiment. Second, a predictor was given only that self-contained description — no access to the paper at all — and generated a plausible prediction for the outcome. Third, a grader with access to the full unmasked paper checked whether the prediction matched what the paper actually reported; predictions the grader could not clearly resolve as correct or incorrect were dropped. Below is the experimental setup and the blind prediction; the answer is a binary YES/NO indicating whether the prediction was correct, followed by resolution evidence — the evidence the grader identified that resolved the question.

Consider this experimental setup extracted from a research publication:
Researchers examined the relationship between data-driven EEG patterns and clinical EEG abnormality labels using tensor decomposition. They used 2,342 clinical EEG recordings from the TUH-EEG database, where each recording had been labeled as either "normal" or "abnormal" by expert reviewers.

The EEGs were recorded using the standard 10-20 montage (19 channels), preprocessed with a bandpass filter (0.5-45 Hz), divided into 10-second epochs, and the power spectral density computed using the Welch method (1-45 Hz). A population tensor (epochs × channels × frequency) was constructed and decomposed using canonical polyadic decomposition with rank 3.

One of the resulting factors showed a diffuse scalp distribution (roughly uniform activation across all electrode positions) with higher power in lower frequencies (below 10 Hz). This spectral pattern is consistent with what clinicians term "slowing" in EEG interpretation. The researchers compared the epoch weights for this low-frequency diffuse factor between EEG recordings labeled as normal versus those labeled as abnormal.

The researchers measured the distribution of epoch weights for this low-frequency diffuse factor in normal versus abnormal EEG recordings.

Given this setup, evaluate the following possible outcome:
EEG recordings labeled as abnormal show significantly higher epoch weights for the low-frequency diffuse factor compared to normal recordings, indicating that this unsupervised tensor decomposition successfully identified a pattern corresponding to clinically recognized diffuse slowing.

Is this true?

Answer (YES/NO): YES